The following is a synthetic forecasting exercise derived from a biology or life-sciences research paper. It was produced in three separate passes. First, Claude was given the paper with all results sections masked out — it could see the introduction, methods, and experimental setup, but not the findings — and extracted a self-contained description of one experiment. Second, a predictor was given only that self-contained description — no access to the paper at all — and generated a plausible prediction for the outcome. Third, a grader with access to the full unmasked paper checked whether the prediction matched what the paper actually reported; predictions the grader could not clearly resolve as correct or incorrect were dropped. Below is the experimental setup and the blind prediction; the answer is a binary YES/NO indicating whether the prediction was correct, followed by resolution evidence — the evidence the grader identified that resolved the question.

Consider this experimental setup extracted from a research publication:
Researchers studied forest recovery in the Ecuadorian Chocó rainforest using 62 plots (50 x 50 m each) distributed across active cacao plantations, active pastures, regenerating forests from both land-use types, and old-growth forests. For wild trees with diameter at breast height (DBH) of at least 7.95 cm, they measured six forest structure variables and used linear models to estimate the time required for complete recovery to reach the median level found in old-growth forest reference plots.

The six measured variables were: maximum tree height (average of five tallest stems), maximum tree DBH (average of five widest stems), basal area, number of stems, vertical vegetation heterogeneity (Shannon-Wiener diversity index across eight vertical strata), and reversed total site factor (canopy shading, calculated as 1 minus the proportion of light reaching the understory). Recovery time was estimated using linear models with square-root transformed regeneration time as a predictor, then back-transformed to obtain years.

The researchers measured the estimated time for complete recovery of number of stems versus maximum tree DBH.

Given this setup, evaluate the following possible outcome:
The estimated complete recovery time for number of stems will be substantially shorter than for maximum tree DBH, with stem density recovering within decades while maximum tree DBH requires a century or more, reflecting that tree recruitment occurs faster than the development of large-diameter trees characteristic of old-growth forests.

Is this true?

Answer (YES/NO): YES